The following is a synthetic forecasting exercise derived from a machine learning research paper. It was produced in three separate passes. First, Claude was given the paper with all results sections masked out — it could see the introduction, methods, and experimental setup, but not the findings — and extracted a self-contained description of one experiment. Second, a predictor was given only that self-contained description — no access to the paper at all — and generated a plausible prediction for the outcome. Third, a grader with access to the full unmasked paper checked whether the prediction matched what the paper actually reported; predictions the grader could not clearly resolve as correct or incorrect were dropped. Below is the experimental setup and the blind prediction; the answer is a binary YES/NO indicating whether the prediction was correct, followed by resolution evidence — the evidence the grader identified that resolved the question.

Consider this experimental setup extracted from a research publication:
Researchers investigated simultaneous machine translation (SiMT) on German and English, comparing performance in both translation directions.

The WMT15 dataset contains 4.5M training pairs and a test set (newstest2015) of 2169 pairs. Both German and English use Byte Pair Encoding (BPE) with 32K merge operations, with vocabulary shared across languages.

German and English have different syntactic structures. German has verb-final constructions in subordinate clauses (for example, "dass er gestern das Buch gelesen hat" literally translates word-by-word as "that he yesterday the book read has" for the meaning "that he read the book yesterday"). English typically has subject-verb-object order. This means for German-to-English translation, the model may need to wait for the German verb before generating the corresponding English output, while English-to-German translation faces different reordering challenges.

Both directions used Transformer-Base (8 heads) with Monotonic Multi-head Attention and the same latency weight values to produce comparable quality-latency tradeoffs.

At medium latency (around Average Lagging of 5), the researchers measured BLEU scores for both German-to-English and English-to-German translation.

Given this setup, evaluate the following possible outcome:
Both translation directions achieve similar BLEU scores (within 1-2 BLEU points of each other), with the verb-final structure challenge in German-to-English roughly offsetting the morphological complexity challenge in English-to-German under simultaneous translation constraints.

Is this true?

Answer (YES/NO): NO